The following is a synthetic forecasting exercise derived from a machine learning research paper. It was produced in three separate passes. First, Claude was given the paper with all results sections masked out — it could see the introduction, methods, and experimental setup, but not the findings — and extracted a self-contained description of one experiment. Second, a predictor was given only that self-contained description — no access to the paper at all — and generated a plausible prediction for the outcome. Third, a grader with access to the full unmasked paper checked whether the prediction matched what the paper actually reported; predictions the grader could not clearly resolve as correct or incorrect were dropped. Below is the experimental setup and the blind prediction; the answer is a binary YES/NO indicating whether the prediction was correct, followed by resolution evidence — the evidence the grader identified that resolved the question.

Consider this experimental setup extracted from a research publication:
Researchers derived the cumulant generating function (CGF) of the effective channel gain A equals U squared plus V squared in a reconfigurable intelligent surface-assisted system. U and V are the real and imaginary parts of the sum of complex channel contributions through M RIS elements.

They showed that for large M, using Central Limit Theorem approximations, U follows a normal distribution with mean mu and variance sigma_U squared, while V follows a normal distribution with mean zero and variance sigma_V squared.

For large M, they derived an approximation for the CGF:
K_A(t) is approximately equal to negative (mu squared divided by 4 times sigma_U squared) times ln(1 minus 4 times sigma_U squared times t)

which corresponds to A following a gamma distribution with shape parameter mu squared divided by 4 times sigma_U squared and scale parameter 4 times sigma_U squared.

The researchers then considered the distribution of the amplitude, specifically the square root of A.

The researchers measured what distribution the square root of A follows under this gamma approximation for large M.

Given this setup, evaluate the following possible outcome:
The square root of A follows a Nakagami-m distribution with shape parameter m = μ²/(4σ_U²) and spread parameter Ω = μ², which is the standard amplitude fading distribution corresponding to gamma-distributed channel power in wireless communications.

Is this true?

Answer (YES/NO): YES